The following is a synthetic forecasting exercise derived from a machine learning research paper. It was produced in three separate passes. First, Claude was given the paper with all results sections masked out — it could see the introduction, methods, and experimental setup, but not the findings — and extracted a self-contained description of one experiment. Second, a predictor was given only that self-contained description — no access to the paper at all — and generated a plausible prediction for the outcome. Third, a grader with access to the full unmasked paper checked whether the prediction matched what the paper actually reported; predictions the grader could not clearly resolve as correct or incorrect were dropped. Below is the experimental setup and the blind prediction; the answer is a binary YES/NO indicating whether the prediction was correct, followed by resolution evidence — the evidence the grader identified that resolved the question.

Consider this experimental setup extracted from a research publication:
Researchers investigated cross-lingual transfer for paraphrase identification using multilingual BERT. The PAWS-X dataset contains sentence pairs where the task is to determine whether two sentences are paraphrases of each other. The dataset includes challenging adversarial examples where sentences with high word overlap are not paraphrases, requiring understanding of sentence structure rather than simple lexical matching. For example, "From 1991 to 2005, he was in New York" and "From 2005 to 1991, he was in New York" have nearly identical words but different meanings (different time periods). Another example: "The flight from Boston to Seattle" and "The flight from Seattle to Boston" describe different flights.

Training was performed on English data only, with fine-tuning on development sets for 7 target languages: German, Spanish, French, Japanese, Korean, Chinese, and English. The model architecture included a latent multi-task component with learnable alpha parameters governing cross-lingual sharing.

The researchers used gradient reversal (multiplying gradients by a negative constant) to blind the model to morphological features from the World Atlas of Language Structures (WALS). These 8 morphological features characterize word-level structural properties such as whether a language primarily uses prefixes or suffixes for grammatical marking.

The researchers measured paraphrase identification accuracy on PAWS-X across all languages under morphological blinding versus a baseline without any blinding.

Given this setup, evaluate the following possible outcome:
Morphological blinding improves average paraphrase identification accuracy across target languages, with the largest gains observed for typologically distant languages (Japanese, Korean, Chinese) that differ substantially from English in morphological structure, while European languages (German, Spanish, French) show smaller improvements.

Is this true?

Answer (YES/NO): NO